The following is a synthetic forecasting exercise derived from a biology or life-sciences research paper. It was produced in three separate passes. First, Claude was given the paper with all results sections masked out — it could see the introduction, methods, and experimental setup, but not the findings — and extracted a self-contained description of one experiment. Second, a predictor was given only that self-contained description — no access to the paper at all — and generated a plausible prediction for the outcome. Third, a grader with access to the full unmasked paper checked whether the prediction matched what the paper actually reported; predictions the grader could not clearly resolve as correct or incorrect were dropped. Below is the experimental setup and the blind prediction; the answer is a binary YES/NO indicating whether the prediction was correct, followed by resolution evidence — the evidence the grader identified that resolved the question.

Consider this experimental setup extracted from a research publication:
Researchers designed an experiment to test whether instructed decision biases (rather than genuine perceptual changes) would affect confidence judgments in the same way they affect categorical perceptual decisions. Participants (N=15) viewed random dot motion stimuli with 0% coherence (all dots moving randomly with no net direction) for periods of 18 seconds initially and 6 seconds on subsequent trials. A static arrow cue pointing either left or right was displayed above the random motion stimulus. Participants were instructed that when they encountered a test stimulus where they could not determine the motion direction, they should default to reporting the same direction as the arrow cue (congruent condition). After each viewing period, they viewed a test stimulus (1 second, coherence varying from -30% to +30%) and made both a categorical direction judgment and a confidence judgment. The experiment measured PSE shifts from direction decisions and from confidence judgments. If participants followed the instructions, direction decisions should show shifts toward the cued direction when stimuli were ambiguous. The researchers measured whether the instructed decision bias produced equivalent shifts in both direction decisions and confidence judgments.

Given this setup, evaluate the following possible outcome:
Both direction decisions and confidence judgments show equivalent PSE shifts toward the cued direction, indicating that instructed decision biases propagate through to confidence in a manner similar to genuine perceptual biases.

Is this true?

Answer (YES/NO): NO